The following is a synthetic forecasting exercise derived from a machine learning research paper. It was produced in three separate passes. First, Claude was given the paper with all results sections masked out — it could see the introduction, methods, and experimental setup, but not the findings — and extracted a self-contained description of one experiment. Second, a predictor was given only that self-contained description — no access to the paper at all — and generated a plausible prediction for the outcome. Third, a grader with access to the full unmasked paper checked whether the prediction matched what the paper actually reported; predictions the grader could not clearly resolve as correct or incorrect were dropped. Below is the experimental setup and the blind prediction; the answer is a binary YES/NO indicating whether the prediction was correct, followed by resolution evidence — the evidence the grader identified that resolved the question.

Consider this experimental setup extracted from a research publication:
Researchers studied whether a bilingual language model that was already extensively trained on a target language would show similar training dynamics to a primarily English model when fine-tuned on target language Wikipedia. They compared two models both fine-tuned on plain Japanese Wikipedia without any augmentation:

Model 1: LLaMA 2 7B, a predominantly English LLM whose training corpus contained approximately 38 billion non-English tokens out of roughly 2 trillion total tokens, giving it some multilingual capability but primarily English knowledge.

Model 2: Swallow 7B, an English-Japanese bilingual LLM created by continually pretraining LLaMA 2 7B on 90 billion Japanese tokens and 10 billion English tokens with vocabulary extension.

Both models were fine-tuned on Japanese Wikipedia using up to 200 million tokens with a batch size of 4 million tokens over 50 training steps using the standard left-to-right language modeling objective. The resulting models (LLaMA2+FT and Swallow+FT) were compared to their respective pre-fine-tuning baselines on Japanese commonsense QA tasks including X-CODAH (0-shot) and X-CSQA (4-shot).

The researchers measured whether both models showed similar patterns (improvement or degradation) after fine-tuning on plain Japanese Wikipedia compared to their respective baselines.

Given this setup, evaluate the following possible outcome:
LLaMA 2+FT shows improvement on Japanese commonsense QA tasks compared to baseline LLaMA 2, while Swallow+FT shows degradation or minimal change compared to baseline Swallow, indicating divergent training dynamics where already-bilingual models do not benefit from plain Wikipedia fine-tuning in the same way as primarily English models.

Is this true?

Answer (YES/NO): NO